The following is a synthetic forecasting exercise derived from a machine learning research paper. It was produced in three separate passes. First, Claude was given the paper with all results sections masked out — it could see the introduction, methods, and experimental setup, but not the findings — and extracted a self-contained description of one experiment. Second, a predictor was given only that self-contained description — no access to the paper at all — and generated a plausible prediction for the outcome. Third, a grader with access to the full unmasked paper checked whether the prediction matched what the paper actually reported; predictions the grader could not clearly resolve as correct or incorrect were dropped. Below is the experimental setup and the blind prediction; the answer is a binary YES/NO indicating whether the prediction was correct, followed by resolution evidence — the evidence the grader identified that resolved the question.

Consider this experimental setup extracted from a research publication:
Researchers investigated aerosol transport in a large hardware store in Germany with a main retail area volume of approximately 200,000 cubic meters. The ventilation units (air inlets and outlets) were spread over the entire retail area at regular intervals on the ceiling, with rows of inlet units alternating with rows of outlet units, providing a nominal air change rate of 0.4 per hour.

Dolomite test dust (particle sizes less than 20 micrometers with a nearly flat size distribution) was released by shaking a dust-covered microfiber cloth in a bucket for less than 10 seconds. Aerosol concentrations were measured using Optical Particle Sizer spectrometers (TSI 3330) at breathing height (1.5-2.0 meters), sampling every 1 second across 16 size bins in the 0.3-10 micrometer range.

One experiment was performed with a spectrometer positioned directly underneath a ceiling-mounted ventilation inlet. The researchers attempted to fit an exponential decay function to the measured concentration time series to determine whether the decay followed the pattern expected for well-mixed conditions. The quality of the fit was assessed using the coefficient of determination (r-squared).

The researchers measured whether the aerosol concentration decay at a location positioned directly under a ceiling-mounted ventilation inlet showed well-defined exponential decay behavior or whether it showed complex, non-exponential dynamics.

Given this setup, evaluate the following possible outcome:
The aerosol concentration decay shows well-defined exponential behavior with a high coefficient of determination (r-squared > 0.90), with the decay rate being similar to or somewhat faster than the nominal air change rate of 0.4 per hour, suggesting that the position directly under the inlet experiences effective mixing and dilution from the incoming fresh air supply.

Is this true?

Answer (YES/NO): NO